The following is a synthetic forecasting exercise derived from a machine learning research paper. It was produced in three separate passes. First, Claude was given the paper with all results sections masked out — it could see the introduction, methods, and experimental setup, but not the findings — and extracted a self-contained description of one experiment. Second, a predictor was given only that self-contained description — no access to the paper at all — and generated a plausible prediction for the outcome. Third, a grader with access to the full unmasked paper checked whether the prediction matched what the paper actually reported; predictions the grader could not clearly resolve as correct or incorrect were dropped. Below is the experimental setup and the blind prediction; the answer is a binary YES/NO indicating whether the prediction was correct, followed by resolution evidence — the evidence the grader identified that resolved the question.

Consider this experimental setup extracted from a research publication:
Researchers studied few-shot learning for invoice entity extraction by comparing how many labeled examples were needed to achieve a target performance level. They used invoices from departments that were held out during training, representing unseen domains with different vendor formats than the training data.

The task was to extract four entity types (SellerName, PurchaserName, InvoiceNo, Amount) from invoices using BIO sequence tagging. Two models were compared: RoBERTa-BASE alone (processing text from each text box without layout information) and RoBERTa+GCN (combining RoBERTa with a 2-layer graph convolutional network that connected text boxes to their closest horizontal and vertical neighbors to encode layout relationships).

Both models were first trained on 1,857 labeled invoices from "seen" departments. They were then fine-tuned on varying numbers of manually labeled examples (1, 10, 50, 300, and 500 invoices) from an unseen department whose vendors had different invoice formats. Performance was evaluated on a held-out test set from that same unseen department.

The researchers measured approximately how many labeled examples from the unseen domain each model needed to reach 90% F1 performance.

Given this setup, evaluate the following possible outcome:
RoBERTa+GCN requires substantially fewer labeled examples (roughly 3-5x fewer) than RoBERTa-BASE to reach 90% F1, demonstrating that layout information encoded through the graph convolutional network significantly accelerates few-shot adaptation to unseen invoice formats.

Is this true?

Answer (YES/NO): NO